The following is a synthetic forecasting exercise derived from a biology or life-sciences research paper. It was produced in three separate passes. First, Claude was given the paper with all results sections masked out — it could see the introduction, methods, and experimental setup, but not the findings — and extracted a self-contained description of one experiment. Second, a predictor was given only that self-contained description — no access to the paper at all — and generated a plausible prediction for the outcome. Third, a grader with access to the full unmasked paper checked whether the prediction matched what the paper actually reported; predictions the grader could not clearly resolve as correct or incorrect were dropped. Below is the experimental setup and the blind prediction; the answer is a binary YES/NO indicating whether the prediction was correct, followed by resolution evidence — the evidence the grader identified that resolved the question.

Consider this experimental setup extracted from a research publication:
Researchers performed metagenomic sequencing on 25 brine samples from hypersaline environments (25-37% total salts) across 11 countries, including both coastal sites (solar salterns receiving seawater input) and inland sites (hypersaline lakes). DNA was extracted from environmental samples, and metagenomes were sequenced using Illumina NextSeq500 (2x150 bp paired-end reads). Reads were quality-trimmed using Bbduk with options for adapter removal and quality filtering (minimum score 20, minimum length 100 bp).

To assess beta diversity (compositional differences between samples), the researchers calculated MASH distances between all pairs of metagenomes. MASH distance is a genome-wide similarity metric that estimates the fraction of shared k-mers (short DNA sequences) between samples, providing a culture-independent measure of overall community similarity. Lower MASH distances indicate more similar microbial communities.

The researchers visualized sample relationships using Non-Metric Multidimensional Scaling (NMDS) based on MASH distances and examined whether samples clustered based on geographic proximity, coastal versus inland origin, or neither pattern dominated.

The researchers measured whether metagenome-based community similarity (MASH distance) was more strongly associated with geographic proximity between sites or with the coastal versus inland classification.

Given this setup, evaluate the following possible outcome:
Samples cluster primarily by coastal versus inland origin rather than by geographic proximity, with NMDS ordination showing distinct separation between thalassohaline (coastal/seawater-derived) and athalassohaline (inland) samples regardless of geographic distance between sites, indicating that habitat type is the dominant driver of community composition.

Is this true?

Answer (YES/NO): NO